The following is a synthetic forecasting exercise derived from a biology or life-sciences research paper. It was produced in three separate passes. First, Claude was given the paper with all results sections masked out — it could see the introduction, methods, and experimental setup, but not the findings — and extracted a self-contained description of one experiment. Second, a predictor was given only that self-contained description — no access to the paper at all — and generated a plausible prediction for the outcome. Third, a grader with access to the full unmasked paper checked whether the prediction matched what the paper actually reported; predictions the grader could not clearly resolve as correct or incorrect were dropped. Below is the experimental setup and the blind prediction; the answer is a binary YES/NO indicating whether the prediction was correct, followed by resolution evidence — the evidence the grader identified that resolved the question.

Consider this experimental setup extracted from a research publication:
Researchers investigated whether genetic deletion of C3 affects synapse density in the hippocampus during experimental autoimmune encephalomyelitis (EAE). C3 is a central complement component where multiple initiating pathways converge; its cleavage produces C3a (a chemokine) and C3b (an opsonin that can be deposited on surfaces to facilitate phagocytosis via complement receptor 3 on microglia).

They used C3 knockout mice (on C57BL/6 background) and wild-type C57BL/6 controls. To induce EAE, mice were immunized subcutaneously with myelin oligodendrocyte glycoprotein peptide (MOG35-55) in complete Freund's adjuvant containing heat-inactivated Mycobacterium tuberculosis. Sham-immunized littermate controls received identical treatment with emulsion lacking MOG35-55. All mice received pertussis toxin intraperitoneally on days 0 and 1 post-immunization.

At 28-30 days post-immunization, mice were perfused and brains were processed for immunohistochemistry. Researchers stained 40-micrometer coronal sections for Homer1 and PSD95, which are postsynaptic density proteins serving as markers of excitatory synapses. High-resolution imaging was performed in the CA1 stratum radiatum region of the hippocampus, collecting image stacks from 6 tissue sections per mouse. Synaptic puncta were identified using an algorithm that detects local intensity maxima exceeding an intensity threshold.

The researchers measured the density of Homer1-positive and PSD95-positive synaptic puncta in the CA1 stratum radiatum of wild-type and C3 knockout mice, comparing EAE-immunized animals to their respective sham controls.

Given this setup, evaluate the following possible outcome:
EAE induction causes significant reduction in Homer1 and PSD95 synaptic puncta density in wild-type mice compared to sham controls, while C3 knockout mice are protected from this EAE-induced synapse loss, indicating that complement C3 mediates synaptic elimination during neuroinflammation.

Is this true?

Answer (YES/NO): YES